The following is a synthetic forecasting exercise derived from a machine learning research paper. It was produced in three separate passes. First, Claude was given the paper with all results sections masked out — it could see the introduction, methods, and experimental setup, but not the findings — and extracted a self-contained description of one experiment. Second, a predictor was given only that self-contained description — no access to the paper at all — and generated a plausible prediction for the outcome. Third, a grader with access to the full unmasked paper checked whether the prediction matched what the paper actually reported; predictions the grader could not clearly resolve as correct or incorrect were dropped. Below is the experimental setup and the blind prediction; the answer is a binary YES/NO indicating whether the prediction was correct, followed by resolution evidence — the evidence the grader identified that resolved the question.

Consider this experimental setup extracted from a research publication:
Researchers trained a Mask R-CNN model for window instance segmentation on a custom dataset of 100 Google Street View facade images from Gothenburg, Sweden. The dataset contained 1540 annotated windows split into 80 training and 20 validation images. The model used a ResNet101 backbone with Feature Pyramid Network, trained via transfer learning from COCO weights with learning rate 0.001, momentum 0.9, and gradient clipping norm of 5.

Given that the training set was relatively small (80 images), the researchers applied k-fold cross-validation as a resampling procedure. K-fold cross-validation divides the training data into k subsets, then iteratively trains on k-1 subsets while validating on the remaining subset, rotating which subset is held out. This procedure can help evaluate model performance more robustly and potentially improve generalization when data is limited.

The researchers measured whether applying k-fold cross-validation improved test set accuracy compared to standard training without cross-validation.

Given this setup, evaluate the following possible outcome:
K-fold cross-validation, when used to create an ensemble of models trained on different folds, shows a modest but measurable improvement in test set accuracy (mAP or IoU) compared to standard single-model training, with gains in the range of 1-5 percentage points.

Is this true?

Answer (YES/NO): NO